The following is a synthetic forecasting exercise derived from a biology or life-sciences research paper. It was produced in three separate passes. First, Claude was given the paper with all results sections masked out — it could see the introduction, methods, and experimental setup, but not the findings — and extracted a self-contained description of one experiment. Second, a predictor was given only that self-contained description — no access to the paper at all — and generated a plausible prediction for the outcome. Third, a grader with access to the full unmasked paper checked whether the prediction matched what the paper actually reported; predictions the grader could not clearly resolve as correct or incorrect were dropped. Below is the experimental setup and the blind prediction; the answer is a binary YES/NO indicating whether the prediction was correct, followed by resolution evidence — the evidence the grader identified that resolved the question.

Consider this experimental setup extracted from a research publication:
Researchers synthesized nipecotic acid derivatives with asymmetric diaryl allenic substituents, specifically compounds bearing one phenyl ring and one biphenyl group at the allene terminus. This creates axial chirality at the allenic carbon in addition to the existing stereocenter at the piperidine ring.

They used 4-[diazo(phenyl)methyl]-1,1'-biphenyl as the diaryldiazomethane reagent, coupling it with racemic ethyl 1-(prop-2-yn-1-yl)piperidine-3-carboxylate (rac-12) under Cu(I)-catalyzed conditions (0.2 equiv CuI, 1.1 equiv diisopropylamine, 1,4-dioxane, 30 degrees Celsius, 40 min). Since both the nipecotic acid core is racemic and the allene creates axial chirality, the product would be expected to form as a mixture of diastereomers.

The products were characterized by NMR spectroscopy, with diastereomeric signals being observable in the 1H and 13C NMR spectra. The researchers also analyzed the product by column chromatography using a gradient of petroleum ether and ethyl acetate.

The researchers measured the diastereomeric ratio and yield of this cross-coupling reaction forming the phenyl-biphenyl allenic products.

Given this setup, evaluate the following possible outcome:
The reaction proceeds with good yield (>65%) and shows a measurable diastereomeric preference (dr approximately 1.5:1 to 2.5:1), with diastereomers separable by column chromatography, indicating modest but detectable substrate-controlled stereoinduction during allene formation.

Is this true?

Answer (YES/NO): NO